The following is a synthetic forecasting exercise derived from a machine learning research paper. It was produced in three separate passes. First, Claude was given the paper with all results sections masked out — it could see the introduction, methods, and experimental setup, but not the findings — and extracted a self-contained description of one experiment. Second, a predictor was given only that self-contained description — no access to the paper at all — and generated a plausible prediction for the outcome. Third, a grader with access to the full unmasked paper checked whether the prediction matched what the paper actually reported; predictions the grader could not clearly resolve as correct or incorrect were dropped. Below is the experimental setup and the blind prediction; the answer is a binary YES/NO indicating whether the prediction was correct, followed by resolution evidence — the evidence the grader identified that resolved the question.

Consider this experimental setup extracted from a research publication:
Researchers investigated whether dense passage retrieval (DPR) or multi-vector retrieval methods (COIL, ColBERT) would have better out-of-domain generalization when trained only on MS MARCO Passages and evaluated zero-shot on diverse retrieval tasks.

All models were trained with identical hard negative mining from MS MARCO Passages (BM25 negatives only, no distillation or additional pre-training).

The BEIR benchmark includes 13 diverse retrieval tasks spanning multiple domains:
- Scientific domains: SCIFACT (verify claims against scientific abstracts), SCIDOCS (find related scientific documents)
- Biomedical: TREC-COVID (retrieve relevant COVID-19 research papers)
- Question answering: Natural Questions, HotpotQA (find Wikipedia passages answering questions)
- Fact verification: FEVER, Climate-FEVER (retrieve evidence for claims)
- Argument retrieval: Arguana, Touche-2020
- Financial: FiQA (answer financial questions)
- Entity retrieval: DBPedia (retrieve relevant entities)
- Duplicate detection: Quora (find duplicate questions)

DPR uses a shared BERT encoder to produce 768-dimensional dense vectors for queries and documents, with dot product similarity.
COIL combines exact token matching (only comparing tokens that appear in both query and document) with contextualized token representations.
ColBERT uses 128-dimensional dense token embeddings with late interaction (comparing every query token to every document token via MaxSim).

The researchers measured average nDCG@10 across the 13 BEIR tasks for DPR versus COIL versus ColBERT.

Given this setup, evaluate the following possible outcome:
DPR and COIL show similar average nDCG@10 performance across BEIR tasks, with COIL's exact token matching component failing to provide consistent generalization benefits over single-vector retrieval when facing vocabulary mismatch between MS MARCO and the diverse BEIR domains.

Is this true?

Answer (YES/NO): NO